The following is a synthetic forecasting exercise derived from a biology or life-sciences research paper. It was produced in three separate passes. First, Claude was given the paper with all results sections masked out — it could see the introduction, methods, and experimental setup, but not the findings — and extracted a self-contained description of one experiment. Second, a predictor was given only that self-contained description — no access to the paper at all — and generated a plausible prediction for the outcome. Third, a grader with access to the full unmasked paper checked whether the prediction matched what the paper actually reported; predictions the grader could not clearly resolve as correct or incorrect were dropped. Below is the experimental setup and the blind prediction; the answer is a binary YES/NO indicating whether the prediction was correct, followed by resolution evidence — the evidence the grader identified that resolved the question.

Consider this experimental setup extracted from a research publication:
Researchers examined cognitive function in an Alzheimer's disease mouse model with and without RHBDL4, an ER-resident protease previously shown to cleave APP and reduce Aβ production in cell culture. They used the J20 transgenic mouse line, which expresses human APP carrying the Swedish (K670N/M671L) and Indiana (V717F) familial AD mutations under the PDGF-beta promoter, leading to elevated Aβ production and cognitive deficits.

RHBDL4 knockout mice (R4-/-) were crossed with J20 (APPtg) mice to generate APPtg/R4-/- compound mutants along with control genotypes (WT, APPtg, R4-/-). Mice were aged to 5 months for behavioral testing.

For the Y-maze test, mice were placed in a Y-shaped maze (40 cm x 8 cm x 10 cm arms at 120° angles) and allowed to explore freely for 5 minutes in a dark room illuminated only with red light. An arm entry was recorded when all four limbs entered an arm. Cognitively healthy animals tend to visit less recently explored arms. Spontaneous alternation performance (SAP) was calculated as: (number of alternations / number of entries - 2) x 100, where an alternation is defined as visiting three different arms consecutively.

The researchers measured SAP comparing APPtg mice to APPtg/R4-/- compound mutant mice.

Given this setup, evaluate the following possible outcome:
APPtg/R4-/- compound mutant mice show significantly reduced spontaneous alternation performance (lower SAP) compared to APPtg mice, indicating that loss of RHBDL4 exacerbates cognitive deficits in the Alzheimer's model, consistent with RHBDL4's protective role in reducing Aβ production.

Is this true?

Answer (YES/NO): NO